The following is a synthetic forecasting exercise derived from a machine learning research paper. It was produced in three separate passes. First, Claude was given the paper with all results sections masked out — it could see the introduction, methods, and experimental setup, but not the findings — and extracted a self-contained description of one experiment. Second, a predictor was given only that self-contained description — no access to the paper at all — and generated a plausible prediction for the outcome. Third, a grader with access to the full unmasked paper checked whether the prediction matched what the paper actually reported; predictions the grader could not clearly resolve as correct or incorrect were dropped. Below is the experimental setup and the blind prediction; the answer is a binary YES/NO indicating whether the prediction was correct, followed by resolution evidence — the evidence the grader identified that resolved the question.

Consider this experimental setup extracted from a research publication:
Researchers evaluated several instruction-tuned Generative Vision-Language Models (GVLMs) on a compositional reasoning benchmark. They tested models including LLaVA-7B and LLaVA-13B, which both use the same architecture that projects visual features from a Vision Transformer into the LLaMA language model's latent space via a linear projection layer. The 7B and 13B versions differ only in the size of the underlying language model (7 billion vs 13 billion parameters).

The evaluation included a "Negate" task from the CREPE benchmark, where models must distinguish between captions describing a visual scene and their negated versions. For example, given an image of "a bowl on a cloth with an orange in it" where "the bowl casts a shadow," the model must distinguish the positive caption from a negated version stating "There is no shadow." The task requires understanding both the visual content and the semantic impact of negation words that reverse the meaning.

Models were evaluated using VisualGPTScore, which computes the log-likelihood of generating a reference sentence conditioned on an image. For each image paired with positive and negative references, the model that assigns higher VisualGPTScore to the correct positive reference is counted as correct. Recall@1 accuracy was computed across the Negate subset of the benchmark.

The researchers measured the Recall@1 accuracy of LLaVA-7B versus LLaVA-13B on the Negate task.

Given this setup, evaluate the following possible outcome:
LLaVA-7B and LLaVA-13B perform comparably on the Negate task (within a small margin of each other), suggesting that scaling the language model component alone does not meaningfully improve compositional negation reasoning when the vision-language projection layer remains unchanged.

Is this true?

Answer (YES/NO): NO